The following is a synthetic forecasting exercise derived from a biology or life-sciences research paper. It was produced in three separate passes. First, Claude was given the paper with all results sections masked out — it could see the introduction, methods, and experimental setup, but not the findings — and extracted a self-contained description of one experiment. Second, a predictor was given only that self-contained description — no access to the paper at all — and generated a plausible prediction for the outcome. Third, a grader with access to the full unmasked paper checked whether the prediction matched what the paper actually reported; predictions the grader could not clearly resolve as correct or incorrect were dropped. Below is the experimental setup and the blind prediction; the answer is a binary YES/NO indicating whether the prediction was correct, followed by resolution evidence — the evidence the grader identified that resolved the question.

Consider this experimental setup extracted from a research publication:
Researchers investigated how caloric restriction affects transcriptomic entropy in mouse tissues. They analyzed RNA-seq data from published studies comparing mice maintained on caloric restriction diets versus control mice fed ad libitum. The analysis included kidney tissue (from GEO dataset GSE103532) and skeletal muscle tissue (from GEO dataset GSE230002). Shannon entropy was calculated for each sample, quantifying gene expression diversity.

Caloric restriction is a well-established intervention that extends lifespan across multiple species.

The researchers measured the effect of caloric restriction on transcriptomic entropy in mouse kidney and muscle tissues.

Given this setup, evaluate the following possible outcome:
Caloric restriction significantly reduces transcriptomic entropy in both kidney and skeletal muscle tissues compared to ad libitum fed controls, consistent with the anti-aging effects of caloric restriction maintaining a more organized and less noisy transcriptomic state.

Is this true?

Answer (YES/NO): NO